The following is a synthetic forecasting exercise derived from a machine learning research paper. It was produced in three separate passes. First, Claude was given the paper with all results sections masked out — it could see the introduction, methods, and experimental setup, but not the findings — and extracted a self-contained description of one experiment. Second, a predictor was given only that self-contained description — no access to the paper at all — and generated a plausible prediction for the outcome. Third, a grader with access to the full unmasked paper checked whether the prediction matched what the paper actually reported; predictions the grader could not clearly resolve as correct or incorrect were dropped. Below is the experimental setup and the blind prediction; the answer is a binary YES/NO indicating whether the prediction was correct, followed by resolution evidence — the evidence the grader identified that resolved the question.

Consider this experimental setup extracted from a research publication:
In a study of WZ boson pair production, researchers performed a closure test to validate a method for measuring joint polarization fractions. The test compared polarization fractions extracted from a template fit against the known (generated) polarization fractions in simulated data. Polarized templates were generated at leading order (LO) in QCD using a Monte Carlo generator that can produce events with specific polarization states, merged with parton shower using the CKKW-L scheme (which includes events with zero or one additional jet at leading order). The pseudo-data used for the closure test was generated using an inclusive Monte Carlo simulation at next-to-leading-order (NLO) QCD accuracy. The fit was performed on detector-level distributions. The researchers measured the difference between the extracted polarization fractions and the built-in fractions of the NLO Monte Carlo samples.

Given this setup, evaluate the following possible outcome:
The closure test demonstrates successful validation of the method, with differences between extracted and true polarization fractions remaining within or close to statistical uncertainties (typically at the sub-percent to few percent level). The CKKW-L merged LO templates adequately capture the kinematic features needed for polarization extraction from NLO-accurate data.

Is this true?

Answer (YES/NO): NO